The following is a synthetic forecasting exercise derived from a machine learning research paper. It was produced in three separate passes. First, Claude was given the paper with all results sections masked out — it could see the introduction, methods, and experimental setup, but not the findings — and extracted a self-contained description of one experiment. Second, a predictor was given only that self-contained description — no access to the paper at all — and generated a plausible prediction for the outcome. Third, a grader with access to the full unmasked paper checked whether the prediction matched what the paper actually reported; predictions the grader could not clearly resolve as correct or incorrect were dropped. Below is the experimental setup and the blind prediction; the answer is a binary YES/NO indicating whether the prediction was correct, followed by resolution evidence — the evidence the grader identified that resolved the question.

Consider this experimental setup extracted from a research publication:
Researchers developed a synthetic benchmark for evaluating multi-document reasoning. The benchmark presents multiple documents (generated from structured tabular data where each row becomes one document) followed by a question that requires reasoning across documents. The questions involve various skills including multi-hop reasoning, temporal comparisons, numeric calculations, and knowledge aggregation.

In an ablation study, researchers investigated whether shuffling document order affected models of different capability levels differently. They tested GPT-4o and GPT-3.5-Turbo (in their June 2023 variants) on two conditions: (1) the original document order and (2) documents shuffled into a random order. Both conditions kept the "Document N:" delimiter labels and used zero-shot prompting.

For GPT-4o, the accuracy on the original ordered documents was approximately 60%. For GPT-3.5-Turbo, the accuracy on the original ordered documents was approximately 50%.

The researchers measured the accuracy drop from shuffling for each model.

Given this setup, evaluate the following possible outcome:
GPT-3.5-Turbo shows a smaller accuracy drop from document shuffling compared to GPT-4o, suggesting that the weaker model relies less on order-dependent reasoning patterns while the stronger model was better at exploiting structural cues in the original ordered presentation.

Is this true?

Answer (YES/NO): NO